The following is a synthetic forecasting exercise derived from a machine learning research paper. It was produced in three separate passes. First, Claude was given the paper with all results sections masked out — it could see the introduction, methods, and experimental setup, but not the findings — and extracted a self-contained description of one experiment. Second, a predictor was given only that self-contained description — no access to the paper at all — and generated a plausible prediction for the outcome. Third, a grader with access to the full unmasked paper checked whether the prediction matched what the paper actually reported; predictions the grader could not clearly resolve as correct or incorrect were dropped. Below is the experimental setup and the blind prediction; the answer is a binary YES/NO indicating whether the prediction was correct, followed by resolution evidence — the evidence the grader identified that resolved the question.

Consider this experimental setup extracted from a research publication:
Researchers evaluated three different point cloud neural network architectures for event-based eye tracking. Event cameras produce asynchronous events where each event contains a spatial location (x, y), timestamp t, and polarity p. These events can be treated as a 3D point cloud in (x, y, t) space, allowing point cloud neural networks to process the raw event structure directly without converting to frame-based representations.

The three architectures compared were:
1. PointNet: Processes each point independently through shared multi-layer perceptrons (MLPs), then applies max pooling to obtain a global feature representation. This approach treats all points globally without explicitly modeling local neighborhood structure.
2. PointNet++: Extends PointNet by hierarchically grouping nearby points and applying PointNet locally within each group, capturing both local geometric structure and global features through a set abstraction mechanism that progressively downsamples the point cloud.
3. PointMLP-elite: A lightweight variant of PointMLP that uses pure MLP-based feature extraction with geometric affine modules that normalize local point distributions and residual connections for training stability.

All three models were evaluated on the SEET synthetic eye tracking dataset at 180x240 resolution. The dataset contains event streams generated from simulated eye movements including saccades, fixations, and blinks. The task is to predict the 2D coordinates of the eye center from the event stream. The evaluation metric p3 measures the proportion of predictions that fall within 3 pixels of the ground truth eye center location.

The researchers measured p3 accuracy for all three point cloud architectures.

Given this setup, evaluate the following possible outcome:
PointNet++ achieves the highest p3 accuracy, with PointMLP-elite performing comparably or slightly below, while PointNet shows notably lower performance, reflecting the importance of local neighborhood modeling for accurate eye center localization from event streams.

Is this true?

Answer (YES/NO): NO